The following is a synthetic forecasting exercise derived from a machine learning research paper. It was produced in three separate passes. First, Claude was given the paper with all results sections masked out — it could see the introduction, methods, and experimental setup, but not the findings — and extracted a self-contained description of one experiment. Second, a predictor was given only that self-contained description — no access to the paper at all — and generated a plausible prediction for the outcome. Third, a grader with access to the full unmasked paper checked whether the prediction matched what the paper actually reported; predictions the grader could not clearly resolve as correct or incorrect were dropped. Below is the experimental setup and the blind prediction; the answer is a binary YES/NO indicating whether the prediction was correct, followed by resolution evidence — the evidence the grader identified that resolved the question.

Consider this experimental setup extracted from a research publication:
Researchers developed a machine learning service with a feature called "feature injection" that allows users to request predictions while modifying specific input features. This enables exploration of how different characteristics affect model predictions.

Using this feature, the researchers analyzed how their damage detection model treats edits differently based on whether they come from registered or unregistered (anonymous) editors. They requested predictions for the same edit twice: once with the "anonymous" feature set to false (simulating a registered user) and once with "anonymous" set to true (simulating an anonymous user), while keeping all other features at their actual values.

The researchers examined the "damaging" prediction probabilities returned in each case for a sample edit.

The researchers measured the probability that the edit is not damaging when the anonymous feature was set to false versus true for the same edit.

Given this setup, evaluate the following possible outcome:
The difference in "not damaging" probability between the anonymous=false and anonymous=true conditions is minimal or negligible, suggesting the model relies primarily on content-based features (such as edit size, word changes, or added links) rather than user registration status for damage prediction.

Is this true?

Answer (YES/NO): NO